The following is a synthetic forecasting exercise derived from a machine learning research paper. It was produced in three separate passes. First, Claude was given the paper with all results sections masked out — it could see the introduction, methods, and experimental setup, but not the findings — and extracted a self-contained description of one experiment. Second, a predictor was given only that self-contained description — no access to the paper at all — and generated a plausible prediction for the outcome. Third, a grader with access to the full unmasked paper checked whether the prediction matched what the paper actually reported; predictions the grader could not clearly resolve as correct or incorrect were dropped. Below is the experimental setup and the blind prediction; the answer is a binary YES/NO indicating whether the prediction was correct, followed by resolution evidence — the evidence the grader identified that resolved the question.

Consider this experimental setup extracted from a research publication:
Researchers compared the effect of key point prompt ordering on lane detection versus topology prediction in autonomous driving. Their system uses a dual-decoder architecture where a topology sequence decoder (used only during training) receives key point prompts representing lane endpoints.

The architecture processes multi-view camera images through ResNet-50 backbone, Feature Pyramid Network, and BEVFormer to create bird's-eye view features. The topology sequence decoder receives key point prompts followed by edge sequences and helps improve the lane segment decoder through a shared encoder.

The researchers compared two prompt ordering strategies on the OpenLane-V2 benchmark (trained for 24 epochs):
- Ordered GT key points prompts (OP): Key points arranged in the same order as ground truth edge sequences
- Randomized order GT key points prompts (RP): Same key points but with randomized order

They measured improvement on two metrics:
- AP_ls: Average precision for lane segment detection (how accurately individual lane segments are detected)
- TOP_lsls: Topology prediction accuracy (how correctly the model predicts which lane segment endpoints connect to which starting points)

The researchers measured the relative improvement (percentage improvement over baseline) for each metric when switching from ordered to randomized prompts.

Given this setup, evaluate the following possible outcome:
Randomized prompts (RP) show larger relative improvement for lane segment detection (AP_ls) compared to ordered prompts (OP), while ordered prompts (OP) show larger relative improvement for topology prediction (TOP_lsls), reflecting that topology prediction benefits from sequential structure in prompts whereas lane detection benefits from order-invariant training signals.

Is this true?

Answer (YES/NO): NO